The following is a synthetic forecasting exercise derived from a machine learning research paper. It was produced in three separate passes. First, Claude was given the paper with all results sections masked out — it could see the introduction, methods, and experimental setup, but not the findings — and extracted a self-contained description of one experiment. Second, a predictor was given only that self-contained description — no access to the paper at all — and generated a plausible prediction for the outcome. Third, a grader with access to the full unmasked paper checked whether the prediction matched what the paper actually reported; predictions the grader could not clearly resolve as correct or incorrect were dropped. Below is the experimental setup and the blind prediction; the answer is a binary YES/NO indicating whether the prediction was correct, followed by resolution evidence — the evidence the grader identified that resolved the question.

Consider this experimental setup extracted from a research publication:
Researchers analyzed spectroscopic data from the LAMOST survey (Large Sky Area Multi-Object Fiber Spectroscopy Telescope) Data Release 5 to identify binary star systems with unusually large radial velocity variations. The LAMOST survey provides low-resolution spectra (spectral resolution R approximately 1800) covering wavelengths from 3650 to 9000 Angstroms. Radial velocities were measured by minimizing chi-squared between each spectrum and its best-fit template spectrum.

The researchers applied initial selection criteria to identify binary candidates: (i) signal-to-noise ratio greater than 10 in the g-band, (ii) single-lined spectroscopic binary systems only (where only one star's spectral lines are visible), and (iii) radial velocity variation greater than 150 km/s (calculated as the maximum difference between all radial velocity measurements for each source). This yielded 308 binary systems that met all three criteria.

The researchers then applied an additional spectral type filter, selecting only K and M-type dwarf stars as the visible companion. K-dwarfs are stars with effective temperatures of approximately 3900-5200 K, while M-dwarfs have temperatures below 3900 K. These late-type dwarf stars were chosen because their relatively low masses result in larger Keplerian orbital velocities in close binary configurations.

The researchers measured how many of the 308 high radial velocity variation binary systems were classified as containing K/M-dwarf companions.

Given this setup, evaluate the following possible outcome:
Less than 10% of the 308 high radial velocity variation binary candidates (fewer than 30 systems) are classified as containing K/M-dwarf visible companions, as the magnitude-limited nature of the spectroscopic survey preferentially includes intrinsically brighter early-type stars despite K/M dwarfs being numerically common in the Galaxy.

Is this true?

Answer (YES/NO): NO